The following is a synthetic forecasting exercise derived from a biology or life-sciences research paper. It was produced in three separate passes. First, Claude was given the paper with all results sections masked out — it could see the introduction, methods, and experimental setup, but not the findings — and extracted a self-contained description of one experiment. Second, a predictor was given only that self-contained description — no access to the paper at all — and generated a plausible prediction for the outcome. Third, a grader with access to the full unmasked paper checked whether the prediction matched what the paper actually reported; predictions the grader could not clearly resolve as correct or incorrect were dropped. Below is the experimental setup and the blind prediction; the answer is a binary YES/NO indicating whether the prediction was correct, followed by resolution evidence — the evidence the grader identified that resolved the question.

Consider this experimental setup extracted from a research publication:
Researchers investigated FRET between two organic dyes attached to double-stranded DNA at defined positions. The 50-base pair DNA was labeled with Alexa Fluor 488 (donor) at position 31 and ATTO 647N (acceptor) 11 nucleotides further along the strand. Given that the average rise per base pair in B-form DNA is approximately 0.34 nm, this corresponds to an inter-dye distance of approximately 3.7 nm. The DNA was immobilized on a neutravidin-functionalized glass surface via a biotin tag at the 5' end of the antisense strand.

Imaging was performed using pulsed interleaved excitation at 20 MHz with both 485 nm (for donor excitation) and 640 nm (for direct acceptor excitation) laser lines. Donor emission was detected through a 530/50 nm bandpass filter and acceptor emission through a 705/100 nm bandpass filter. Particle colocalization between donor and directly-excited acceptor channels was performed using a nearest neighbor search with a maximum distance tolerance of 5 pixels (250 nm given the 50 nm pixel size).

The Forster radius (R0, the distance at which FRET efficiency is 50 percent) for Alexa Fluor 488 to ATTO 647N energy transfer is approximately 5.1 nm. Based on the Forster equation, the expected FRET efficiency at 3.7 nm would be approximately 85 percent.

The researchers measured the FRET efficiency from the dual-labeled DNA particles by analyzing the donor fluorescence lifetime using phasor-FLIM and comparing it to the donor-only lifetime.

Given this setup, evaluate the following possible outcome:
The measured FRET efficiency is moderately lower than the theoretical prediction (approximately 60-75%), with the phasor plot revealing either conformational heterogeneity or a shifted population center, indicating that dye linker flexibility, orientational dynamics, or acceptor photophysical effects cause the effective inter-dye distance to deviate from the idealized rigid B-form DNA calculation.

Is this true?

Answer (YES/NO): NO